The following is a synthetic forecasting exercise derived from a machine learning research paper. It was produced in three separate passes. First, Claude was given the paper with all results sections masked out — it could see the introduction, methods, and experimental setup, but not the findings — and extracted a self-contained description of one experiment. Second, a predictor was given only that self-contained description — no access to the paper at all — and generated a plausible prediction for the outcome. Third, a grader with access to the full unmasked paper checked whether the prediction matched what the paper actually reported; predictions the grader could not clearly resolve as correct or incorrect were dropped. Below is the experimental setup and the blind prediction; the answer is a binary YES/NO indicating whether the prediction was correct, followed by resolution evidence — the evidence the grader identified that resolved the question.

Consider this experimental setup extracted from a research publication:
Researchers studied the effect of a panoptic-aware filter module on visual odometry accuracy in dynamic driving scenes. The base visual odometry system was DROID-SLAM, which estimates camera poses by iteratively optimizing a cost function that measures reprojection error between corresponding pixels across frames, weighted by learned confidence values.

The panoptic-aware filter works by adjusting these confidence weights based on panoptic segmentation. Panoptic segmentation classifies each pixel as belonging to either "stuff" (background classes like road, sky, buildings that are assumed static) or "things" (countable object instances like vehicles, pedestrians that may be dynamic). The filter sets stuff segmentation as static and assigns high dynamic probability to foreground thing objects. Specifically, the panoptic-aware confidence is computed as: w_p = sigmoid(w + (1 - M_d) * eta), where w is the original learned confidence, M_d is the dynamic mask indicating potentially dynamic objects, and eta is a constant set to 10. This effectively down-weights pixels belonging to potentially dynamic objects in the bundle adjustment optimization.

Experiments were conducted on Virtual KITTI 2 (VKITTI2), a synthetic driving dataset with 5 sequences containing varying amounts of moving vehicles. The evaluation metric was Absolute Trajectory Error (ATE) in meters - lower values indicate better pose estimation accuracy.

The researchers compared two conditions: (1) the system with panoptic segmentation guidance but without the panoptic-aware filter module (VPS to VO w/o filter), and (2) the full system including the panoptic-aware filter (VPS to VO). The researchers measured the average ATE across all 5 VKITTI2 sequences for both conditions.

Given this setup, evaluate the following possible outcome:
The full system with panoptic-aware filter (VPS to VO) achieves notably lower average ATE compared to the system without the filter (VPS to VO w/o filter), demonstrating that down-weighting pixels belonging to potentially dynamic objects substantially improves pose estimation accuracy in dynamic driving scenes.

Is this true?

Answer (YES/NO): YES